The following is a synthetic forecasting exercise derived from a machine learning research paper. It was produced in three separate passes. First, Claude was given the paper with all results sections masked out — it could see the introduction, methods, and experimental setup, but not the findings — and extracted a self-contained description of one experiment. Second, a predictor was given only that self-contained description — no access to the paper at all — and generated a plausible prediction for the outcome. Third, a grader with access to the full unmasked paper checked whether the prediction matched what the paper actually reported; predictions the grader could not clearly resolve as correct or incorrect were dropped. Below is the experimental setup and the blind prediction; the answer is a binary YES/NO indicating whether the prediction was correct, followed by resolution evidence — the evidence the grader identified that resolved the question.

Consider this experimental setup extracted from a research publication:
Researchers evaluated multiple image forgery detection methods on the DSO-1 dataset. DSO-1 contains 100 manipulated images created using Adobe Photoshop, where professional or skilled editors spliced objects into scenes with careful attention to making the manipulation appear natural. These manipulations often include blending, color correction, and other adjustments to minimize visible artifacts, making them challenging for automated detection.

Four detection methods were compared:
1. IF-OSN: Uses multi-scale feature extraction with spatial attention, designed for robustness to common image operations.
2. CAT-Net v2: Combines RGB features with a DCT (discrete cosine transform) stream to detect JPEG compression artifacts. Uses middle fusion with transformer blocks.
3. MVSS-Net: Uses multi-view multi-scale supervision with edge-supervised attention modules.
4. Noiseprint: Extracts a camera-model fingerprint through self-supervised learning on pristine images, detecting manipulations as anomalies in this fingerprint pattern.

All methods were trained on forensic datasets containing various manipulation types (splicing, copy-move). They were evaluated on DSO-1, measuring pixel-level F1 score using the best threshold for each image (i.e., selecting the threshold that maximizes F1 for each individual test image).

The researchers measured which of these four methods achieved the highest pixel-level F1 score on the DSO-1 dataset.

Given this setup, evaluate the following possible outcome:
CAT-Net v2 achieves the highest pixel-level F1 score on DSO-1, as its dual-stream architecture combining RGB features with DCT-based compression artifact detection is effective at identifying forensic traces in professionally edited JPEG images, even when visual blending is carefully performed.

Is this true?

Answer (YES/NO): NO